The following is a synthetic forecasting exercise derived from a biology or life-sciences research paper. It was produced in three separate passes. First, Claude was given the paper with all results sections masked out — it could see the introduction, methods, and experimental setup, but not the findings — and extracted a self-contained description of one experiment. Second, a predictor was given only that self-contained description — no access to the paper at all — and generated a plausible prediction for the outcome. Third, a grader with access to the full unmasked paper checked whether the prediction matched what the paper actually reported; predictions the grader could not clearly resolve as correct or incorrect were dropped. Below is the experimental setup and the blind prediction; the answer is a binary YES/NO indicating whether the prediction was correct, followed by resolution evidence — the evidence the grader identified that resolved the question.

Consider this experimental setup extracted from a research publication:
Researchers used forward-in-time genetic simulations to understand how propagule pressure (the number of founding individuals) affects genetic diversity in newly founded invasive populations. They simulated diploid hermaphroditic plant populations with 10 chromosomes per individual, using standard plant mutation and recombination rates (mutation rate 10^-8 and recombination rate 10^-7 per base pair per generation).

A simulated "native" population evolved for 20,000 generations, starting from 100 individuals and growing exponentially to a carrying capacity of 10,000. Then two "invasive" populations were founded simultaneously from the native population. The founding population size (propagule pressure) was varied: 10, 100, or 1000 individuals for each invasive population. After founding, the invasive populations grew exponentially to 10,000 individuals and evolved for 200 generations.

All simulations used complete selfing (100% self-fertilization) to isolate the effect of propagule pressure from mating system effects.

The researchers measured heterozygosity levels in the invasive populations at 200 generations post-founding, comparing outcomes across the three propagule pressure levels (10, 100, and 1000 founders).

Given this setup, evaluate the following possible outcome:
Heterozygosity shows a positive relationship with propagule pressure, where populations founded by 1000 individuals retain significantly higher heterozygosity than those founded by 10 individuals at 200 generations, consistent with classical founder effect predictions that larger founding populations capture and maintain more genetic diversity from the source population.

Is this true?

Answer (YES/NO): NO